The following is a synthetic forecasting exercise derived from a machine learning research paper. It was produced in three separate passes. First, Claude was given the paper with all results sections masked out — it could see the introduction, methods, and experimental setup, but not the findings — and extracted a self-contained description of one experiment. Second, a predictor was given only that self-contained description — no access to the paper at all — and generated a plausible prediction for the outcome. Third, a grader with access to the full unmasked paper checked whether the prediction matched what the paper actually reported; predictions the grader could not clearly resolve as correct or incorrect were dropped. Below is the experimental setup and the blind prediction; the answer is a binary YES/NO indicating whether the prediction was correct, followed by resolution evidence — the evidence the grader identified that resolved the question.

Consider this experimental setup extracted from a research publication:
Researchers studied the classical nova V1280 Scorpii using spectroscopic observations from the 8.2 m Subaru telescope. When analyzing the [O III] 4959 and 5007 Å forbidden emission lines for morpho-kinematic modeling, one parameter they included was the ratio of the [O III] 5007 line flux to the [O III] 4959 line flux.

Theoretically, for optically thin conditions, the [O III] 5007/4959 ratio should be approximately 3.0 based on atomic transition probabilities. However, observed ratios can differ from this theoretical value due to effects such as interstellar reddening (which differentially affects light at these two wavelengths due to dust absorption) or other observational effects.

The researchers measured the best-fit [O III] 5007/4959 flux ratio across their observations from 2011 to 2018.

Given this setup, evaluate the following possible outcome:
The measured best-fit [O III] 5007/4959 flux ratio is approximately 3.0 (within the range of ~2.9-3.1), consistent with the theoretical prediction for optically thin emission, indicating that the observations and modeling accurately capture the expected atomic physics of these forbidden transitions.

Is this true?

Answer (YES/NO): NO